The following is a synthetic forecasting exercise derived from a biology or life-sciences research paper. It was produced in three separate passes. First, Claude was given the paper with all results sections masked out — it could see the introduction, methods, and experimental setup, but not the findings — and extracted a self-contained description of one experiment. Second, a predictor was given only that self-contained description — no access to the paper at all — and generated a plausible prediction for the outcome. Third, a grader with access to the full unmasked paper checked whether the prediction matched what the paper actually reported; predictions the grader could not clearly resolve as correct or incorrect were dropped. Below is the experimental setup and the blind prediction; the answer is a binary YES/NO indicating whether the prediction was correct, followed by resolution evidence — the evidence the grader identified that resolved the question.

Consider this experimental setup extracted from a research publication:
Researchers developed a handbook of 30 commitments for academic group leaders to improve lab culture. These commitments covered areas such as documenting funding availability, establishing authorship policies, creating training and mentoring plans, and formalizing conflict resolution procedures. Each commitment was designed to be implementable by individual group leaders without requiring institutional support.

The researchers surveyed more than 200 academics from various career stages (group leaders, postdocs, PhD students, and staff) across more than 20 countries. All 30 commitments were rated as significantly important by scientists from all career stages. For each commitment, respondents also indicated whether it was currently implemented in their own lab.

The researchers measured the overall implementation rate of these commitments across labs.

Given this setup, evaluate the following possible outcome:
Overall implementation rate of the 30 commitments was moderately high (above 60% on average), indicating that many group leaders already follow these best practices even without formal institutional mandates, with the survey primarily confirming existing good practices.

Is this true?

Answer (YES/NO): NO